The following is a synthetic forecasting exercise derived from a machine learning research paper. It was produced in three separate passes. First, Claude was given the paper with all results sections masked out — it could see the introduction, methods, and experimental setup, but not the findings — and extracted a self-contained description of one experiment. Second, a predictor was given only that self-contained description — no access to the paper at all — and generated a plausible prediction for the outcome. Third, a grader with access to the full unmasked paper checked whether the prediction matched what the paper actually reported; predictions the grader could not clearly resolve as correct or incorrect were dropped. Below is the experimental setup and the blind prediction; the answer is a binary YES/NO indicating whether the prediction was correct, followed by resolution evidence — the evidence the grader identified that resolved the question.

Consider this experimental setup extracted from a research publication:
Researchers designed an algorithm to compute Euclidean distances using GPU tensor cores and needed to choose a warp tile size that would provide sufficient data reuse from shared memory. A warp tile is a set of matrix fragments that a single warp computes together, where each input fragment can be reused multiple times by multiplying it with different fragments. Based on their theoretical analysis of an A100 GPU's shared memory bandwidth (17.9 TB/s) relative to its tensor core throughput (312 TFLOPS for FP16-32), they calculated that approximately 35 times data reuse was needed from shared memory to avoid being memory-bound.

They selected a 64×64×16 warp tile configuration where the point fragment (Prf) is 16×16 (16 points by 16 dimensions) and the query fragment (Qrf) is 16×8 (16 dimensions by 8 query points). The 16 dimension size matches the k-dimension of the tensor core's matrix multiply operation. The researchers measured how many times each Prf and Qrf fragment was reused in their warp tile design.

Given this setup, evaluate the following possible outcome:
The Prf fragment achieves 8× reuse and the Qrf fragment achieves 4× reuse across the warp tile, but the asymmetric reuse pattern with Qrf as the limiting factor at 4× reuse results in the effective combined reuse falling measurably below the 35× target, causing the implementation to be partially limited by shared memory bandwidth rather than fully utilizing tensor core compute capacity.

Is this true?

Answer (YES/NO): NO